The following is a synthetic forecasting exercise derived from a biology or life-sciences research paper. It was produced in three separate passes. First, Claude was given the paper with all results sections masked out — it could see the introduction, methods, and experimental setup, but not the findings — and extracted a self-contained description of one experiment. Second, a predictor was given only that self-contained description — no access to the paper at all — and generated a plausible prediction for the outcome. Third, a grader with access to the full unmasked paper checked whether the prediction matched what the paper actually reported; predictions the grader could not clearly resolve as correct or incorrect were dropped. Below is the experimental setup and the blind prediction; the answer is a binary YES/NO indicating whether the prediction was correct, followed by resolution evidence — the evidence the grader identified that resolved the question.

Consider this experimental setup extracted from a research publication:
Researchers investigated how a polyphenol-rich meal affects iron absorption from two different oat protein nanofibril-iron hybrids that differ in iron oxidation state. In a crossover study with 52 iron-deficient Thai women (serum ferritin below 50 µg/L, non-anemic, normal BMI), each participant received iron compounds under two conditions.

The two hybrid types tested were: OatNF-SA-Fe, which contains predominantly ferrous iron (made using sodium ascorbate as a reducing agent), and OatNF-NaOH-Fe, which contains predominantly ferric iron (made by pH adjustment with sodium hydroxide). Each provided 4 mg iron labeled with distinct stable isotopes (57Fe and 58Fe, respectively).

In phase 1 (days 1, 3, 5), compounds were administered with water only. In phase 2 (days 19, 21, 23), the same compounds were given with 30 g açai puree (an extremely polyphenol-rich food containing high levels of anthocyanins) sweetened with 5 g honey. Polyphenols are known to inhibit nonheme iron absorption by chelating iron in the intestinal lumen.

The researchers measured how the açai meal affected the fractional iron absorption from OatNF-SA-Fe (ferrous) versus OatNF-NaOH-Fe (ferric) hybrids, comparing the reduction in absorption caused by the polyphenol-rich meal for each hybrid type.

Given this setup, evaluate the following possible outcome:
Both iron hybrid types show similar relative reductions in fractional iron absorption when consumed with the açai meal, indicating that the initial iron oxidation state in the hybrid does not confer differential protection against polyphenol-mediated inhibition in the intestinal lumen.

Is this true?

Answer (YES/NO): YES